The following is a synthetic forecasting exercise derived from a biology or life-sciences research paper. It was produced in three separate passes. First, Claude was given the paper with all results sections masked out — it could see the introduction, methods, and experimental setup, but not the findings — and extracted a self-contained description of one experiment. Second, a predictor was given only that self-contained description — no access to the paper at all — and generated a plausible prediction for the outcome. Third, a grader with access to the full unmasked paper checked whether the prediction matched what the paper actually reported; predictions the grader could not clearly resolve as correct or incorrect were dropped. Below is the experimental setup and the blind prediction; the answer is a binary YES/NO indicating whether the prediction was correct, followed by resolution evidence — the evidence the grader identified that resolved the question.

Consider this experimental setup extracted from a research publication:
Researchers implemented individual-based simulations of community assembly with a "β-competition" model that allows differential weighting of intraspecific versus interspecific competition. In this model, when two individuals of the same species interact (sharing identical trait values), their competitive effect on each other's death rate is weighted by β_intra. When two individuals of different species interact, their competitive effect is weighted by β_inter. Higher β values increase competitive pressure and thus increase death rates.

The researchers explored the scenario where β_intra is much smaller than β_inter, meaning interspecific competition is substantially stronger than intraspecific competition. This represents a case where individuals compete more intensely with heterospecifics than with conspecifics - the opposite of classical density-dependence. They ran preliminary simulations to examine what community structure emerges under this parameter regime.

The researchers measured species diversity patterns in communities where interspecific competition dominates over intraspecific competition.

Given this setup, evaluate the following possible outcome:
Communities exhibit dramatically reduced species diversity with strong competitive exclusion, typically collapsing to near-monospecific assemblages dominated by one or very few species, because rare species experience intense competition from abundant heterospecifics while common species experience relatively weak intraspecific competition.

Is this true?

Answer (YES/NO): YES